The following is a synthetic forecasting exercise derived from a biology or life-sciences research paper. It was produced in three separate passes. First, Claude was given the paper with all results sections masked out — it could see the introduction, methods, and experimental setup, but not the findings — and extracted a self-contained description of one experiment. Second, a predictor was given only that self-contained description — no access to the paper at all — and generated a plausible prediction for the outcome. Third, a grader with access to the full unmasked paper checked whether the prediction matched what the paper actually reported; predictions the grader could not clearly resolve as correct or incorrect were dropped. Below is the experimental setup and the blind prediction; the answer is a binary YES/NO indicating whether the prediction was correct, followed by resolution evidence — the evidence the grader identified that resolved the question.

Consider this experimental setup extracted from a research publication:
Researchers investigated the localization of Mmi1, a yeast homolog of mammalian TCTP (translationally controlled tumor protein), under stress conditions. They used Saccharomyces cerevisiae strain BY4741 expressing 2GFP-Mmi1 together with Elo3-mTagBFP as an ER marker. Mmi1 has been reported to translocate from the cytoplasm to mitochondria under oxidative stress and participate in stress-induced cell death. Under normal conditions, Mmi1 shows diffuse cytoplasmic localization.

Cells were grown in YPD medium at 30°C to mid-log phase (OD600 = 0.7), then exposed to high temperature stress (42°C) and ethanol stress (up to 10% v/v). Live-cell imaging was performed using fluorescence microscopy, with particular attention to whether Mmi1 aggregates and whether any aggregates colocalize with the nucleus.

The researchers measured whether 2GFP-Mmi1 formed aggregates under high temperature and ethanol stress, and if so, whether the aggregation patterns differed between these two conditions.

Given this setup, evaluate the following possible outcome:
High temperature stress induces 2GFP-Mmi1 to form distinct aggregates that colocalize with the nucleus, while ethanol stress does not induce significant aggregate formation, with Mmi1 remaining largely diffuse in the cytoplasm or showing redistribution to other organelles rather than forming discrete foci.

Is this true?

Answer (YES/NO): NO